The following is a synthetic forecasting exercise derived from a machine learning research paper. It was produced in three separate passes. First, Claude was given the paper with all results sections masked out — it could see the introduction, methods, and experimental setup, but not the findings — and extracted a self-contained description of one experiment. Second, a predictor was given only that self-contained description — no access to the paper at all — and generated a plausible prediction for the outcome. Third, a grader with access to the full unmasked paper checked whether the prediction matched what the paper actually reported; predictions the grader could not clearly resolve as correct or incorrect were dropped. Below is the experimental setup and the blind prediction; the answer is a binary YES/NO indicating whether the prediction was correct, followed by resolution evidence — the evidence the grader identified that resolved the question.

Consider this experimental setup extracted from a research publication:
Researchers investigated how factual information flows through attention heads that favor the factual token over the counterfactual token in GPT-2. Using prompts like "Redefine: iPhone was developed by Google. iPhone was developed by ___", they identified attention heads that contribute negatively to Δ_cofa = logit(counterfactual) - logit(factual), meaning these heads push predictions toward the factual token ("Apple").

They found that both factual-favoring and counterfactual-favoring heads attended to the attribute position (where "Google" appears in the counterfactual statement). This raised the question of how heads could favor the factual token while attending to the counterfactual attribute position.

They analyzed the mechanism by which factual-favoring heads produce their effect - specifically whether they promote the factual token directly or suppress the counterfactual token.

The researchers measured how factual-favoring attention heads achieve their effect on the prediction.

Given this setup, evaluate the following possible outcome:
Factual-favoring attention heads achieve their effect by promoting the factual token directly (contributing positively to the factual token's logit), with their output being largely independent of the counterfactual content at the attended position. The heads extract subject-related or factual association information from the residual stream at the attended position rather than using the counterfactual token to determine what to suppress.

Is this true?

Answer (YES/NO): NO